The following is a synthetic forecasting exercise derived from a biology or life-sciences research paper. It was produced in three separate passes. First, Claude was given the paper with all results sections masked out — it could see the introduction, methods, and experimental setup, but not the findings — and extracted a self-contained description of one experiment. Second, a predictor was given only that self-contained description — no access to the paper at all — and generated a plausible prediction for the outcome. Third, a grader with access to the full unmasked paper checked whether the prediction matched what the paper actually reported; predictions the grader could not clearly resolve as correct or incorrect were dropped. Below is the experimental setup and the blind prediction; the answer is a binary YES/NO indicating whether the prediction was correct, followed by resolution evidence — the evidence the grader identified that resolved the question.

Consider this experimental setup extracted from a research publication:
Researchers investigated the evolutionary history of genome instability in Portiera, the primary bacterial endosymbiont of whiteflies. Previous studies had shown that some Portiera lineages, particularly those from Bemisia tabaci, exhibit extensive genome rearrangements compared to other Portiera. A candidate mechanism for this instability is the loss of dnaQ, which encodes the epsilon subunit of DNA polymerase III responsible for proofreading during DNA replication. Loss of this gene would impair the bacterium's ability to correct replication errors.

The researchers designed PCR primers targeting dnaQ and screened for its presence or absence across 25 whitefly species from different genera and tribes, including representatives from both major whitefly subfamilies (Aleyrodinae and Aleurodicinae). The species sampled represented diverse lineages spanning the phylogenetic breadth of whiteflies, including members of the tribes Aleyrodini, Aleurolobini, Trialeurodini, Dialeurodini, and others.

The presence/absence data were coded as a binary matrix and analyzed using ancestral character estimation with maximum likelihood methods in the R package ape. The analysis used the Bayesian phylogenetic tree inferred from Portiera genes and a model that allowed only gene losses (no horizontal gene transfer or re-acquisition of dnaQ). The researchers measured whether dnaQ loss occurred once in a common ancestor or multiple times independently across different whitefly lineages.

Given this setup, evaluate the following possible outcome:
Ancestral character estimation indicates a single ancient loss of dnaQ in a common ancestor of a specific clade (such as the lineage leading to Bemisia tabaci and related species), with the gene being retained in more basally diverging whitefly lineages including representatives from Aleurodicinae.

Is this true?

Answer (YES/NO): YES